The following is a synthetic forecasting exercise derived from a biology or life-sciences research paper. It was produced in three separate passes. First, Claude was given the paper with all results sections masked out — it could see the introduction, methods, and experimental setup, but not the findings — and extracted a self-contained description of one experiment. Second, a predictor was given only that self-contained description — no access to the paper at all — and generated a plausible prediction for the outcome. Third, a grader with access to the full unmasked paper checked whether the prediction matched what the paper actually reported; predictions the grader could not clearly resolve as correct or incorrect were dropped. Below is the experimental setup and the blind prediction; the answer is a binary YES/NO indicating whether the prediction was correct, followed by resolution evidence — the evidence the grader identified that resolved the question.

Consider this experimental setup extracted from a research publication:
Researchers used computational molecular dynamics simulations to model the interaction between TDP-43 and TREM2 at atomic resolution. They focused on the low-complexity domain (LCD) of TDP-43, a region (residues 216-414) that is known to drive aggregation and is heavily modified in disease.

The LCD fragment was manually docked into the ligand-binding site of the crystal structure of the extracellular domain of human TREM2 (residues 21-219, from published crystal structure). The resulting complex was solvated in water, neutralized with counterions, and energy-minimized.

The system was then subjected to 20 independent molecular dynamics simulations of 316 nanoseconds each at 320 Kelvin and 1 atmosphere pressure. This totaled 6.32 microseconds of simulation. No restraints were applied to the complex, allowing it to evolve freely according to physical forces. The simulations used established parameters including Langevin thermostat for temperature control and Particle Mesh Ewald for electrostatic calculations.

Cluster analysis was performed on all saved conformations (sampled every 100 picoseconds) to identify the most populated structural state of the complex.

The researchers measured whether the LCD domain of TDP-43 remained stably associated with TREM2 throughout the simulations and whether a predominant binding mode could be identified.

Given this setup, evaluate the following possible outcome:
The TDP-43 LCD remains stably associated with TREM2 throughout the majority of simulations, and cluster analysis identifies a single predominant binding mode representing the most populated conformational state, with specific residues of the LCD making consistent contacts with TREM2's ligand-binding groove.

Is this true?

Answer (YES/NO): NO